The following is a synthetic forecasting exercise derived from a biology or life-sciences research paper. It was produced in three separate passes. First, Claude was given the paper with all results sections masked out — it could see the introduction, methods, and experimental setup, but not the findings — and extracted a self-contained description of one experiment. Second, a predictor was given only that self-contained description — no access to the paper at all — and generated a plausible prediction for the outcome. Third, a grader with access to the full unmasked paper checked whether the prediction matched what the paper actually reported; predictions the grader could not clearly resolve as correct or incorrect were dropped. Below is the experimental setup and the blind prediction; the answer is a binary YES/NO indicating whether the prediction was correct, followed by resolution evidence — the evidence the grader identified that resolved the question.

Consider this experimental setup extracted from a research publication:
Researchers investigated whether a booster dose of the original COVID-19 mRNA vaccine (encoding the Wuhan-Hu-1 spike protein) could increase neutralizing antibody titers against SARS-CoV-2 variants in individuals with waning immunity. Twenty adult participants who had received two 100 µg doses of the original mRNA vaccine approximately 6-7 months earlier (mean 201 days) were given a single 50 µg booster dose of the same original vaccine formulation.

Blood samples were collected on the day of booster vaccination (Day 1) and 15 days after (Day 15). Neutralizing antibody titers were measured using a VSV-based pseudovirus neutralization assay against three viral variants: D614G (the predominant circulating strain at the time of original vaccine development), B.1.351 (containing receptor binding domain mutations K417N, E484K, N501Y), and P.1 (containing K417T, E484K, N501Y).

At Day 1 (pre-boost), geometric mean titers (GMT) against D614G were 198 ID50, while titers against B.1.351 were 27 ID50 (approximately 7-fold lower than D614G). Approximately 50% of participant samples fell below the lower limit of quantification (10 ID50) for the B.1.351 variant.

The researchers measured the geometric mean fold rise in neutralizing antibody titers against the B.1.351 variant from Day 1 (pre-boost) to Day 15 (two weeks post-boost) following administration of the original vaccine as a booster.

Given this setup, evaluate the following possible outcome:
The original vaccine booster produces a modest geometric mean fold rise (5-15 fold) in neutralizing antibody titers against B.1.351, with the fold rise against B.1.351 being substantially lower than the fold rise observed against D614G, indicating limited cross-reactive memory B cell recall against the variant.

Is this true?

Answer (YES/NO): NO